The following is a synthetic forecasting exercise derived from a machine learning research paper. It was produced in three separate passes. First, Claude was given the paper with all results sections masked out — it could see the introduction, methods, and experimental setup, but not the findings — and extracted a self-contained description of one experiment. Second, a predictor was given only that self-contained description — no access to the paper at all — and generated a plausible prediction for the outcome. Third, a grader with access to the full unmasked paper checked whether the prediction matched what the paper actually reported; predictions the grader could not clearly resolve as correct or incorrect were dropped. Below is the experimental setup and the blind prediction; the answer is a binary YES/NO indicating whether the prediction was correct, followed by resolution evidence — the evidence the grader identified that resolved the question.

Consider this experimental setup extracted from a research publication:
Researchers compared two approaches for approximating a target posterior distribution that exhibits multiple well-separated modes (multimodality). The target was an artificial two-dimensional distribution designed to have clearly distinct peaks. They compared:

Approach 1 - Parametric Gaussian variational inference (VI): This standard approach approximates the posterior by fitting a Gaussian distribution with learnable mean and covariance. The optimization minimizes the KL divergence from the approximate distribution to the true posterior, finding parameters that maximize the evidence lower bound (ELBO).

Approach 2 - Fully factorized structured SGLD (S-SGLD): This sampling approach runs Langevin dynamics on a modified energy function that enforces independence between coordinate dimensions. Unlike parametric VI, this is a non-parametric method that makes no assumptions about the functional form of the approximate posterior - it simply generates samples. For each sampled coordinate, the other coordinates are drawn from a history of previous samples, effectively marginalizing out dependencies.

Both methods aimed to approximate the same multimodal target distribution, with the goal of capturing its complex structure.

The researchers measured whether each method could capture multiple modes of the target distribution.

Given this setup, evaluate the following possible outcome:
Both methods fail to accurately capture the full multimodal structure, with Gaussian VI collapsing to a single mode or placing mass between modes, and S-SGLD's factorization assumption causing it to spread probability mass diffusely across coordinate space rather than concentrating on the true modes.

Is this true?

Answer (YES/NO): NO